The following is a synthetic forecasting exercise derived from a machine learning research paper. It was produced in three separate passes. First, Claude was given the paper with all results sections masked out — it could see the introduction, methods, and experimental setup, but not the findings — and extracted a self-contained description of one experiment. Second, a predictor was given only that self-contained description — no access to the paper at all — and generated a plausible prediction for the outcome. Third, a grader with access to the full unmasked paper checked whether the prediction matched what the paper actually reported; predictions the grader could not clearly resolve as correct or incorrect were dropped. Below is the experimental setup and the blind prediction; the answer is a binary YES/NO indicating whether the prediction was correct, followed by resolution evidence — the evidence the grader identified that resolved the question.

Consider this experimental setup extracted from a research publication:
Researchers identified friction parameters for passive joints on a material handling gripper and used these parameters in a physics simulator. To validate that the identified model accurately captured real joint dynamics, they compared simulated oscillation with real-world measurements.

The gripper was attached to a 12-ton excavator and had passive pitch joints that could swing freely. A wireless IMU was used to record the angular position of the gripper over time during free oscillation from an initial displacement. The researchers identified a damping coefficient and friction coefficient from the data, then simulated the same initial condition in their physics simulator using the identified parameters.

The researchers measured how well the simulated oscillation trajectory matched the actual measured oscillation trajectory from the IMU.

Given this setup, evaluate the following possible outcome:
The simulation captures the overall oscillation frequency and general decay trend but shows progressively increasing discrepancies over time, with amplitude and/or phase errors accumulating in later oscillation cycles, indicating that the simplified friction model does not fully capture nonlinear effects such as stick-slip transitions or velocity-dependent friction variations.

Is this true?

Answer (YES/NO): NO